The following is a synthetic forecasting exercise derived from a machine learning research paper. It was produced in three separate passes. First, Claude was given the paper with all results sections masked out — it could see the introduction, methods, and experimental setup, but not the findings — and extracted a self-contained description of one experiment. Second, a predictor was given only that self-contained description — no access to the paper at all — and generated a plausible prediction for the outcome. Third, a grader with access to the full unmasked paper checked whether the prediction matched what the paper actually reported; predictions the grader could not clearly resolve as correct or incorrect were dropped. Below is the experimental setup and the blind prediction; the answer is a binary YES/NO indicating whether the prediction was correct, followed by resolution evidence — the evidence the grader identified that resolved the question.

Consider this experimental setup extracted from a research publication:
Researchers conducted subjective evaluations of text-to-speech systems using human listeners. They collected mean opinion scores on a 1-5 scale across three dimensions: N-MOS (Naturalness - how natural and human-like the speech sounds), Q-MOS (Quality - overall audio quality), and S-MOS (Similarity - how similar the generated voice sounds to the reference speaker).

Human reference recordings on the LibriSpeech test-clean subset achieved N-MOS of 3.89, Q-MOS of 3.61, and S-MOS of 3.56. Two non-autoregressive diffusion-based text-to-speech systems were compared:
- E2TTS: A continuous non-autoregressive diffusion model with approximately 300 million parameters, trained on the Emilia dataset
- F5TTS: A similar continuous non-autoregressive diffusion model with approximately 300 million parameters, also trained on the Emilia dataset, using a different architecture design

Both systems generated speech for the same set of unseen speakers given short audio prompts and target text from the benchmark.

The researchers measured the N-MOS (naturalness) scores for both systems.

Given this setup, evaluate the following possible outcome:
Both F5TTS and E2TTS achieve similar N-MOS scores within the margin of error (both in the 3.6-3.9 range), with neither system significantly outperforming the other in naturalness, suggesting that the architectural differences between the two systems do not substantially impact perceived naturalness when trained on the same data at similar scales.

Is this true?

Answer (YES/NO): NO